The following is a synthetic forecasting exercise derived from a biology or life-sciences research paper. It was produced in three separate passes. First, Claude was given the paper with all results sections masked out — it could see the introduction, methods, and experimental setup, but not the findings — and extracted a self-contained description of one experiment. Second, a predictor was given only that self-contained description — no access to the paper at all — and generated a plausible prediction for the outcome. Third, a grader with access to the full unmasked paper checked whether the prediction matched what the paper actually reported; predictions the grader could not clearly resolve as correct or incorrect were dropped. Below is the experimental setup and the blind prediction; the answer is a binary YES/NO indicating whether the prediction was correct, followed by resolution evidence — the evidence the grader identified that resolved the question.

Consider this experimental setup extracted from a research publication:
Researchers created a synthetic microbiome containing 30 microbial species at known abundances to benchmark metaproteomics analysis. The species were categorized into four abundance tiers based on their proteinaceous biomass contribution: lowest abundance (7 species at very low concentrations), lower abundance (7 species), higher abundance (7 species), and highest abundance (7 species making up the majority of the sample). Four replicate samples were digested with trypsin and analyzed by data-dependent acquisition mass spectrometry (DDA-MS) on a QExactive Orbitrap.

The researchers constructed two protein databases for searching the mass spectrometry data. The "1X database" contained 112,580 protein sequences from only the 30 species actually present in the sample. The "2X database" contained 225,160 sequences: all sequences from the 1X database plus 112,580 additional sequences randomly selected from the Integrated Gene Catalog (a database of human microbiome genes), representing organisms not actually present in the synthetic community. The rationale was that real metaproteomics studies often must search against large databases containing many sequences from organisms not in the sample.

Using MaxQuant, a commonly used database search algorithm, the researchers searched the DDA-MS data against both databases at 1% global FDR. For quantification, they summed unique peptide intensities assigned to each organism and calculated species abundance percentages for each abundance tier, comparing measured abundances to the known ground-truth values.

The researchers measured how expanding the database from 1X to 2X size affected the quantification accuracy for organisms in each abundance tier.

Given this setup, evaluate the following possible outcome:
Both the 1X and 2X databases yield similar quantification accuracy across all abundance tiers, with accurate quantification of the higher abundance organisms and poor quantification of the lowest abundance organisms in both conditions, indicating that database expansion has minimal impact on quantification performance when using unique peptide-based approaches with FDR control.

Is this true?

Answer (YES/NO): NO